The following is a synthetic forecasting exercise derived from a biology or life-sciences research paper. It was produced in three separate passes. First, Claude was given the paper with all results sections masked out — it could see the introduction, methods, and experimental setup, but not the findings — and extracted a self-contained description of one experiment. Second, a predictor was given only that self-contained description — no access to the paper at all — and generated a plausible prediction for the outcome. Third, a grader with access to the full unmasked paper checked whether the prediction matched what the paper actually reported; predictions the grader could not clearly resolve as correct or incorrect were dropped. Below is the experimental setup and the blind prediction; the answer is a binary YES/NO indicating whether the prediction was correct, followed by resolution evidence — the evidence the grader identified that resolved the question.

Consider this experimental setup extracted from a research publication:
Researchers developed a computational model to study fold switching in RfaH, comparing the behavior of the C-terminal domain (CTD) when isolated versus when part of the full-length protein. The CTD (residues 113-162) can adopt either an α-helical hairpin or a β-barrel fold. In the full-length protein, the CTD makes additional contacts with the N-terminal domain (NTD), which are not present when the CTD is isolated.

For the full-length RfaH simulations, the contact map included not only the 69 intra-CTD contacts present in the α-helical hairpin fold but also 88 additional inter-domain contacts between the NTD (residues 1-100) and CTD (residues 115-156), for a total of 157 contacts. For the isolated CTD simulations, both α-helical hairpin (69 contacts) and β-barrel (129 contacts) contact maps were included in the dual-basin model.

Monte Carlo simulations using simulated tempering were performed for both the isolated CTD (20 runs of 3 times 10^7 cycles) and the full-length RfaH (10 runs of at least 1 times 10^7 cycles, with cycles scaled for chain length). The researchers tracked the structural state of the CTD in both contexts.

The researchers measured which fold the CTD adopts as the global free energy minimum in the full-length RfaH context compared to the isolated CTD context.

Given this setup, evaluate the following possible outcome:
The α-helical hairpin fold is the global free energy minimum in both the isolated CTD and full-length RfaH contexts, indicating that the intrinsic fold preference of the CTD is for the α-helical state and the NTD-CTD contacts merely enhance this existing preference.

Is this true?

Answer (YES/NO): NO